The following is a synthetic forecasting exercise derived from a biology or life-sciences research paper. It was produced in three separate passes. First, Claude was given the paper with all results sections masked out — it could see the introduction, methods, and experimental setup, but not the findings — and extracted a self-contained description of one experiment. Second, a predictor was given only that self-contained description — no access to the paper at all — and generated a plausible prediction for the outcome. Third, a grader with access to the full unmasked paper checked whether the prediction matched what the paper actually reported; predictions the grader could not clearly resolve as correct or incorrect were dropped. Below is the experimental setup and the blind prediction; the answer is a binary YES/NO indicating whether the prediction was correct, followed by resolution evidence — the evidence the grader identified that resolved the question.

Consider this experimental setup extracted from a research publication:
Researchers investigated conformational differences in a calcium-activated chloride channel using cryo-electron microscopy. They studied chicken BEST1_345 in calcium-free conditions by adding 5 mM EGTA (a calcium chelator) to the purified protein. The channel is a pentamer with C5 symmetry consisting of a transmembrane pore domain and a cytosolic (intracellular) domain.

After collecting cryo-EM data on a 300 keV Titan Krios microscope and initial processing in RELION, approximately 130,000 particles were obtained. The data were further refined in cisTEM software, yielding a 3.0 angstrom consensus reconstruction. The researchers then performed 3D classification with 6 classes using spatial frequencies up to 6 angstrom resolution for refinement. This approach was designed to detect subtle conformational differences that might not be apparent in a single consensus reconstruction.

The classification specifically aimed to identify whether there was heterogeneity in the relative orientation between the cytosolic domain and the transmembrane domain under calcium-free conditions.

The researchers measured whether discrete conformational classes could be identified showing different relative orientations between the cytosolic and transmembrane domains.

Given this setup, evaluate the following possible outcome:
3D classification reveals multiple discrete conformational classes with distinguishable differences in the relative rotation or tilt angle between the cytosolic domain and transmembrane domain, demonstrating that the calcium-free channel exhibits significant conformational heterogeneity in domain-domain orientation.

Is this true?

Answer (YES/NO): YES